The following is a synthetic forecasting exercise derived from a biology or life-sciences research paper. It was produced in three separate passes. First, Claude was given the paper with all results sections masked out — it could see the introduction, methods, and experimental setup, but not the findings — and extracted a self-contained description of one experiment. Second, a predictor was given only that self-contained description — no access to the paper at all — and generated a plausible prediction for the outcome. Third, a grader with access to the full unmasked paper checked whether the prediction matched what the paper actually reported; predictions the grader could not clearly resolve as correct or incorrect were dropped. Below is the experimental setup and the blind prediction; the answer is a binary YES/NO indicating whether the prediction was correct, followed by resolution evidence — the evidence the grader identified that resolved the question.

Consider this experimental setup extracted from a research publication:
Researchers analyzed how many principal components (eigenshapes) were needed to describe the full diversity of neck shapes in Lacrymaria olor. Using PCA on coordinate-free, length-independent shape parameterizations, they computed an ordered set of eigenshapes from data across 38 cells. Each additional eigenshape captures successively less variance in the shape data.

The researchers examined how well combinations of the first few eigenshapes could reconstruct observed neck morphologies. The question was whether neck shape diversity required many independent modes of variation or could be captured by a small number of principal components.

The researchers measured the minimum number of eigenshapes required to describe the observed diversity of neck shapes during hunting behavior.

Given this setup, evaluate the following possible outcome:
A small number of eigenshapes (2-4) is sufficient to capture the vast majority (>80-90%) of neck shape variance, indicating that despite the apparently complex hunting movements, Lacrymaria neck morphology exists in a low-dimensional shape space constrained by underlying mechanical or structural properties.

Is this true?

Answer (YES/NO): YES